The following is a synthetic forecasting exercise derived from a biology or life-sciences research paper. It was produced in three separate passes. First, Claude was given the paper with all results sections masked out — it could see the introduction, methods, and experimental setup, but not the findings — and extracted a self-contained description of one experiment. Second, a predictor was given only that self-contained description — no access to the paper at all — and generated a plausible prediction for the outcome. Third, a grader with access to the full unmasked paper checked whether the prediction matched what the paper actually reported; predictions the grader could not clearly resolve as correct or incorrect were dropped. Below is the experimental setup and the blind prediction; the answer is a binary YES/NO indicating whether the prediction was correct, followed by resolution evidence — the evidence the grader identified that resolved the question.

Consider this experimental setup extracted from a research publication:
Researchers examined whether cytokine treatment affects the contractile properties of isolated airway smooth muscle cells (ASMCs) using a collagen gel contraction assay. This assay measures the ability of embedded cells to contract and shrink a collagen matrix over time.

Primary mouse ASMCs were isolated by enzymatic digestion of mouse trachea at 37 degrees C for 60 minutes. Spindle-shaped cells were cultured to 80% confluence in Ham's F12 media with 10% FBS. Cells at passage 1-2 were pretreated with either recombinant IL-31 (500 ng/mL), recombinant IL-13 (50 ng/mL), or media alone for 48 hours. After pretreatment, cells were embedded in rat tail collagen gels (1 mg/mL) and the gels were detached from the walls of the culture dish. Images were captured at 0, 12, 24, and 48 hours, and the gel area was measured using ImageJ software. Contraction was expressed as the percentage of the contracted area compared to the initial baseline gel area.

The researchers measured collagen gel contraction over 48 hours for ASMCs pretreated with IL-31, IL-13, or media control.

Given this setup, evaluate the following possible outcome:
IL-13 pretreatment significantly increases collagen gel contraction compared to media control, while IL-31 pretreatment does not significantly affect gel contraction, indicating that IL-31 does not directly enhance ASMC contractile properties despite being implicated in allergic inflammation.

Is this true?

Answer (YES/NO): YES